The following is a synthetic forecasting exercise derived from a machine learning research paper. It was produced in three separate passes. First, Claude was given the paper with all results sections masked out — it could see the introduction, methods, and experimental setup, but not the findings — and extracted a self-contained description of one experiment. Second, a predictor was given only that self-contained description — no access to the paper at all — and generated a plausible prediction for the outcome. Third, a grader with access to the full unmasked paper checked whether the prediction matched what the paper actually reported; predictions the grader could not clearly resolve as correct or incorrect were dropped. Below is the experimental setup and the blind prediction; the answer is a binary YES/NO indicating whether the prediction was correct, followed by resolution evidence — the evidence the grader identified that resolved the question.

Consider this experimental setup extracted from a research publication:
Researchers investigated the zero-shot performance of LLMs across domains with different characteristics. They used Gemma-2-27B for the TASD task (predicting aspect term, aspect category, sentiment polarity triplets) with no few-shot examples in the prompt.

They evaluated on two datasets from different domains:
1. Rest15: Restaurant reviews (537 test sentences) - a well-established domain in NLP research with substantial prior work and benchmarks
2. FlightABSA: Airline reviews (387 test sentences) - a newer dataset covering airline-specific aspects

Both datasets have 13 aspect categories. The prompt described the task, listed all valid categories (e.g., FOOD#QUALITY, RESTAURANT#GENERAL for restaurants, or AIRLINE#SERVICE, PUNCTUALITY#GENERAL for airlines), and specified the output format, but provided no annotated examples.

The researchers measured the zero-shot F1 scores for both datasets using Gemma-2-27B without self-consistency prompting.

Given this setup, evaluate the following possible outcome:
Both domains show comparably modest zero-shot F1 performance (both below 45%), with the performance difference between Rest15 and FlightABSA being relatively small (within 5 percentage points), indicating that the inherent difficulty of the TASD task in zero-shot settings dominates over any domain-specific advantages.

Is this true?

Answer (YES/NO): NO